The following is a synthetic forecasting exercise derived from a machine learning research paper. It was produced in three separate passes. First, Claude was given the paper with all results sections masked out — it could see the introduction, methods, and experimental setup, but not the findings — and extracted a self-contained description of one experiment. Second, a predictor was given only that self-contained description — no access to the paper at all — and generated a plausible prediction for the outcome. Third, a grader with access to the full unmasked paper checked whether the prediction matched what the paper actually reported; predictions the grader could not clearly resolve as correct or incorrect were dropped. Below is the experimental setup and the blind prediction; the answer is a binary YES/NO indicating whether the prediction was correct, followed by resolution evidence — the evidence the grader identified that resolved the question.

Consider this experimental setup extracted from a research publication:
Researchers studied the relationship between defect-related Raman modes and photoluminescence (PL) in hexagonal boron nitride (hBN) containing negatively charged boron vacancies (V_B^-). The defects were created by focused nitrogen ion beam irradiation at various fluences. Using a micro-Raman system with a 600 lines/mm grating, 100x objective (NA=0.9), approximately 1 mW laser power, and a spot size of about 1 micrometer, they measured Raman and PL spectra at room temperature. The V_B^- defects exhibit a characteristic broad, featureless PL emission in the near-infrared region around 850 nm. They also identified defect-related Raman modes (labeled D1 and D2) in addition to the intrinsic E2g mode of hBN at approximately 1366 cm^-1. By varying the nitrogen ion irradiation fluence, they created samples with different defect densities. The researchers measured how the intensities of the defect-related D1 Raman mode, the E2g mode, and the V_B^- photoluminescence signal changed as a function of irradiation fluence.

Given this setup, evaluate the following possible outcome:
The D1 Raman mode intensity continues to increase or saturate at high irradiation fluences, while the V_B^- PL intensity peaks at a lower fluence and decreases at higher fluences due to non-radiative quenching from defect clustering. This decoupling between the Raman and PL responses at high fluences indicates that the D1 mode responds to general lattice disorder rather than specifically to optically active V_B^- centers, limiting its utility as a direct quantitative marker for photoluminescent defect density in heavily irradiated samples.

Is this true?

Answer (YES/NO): NO